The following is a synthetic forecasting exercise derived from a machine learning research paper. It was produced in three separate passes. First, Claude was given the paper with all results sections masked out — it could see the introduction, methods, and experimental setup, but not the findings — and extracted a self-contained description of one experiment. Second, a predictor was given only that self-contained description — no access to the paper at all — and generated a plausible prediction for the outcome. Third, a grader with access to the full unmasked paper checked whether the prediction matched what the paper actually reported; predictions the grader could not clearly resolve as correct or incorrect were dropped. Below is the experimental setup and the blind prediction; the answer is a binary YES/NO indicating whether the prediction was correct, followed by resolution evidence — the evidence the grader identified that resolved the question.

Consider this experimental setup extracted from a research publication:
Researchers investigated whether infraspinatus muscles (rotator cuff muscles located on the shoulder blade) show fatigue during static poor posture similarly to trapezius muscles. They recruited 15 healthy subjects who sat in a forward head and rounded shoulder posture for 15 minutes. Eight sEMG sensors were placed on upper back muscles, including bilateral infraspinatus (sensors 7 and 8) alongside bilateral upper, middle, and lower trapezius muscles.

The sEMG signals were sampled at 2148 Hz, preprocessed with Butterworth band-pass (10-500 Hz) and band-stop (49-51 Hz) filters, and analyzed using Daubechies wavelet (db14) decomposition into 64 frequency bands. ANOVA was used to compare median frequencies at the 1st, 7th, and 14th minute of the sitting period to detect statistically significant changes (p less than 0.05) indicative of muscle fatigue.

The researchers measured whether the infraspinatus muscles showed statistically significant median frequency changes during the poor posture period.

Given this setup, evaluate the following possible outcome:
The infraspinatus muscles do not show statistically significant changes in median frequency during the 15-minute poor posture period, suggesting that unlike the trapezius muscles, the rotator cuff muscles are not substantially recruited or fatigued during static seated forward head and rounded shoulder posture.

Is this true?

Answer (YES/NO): YES